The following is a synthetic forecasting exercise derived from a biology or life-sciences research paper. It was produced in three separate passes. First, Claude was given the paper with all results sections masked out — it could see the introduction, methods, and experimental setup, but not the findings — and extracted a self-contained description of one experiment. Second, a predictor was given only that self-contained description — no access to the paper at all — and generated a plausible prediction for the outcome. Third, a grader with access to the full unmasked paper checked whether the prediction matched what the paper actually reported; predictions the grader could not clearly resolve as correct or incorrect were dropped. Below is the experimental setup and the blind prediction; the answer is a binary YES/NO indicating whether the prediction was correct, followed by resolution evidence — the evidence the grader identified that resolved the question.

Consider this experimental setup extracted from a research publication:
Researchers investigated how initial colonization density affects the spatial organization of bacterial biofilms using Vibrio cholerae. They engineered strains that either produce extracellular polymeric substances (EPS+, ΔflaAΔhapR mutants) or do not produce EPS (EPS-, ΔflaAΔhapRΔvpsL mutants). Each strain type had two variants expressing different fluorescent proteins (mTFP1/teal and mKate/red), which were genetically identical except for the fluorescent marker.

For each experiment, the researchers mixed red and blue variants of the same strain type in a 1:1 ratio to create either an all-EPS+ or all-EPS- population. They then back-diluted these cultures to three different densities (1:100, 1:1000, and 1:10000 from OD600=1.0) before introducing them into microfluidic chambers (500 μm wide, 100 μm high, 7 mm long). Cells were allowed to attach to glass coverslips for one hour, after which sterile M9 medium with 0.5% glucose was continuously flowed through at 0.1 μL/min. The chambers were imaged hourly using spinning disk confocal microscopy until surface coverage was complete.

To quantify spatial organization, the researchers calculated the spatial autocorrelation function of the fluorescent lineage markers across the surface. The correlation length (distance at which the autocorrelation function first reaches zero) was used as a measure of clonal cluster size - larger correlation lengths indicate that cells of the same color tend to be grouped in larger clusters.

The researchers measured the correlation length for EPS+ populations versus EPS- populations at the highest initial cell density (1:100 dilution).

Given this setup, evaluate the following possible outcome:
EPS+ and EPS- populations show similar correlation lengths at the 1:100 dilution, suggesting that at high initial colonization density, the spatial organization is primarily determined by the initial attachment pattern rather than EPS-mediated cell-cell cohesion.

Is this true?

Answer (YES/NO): YES